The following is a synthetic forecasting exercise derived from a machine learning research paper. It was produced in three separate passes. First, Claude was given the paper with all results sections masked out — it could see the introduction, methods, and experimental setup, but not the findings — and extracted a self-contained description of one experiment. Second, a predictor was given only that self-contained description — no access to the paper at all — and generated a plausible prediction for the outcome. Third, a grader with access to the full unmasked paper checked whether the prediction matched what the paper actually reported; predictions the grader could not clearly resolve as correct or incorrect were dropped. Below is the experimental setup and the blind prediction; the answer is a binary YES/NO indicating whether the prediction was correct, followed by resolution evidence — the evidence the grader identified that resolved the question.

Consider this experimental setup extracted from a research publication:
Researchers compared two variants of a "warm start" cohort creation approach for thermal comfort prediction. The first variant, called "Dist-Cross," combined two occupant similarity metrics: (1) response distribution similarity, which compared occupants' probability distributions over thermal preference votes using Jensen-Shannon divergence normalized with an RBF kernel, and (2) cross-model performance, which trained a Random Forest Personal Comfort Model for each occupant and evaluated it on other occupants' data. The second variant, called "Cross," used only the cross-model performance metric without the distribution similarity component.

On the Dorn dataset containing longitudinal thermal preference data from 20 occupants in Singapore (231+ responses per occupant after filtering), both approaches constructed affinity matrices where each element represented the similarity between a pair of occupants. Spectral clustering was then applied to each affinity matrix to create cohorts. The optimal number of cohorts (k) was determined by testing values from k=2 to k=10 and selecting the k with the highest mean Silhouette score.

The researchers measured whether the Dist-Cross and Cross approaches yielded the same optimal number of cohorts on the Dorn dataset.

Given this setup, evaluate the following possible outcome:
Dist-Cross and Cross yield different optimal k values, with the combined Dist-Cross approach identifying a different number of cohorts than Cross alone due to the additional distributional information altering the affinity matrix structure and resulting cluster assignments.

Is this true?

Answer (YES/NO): NO